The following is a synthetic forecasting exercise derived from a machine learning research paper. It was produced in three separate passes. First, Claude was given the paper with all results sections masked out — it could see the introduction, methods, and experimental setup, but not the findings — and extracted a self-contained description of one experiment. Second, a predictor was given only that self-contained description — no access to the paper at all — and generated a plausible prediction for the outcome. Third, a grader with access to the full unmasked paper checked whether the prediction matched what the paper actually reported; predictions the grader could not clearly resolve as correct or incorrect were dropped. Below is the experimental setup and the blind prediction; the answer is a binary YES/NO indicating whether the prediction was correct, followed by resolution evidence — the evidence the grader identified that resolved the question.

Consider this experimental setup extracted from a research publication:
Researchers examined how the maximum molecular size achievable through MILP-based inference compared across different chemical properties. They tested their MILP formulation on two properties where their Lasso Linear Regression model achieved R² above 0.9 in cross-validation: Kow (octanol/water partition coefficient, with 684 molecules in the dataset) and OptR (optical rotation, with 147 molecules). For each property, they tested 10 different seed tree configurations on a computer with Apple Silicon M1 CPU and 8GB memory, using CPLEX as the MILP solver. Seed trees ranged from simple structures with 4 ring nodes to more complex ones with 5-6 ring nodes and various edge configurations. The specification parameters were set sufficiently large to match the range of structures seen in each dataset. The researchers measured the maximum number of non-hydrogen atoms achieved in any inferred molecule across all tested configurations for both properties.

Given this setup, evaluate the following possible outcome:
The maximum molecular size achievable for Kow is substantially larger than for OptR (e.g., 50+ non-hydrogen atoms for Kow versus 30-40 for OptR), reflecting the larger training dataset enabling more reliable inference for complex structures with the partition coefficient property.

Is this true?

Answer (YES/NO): NO